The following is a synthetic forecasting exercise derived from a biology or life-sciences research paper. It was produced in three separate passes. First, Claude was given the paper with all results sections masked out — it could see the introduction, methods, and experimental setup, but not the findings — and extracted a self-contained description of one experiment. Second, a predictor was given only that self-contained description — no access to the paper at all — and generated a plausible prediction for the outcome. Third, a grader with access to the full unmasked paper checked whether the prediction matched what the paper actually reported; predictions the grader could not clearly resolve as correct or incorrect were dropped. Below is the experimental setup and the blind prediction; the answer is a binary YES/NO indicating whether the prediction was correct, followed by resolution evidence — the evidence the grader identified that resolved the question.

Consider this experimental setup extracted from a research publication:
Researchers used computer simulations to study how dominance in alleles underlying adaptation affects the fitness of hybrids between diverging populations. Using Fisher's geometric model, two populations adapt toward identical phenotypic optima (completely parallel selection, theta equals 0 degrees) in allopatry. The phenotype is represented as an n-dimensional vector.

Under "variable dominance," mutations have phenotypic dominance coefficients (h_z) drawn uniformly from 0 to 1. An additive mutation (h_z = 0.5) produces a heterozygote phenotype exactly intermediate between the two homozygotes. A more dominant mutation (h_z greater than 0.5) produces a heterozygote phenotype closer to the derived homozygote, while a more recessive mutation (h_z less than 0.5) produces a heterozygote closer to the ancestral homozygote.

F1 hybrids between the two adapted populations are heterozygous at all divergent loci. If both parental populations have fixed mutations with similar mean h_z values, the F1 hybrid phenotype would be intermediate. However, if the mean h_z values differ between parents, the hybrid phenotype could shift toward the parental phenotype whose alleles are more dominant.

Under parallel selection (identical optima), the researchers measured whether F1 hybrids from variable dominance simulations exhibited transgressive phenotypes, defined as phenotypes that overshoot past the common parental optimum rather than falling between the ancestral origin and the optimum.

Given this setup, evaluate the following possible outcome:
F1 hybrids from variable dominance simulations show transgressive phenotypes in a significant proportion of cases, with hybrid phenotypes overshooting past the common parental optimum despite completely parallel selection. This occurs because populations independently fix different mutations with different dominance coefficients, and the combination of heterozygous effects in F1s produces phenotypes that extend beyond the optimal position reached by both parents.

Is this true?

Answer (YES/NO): YES